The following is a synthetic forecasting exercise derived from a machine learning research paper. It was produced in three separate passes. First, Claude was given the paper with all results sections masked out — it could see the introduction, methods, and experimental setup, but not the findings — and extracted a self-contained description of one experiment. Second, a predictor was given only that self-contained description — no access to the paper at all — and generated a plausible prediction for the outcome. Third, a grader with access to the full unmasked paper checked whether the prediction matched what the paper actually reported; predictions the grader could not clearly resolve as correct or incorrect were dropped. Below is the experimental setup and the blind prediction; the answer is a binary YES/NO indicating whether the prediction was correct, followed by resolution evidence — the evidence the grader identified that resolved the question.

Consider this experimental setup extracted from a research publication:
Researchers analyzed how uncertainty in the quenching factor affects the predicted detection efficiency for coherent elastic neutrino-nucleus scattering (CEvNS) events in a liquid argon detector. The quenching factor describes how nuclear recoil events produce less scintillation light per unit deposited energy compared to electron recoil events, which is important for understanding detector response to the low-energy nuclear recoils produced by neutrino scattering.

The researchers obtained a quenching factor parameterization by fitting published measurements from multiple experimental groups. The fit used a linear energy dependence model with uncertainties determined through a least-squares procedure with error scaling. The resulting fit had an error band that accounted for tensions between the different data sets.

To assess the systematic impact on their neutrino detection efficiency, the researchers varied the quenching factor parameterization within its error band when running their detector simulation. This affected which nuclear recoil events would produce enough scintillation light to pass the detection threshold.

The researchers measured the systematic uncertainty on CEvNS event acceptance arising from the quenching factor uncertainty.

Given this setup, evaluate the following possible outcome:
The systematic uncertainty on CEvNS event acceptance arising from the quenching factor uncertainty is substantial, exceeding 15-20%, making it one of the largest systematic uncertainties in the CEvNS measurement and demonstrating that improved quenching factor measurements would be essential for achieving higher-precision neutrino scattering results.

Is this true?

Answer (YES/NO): NO